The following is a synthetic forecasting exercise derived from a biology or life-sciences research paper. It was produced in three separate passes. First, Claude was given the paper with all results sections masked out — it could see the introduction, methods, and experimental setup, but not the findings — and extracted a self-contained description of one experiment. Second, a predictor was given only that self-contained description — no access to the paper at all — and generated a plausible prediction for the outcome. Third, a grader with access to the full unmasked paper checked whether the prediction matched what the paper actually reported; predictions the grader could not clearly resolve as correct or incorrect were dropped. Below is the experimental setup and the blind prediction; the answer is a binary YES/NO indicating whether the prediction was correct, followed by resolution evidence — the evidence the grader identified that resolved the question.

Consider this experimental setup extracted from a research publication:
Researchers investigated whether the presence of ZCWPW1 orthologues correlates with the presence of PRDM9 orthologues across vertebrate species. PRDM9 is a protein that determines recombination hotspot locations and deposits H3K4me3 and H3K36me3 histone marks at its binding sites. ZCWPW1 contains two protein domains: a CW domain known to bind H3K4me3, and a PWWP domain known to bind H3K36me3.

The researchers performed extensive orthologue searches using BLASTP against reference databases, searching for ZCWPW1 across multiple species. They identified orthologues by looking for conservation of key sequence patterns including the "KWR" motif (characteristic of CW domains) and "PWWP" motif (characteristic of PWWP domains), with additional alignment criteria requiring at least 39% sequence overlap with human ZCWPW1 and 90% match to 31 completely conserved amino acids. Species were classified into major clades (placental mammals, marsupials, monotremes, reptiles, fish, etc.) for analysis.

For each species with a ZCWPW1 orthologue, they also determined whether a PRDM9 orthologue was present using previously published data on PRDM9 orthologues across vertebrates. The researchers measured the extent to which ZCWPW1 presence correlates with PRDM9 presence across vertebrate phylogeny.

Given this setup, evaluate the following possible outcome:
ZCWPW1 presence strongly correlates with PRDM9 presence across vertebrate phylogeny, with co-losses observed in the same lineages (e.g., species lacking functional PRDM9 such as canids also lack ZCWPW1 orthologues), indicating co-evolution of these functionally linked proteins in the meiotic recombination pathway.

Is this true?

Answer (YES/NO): NO